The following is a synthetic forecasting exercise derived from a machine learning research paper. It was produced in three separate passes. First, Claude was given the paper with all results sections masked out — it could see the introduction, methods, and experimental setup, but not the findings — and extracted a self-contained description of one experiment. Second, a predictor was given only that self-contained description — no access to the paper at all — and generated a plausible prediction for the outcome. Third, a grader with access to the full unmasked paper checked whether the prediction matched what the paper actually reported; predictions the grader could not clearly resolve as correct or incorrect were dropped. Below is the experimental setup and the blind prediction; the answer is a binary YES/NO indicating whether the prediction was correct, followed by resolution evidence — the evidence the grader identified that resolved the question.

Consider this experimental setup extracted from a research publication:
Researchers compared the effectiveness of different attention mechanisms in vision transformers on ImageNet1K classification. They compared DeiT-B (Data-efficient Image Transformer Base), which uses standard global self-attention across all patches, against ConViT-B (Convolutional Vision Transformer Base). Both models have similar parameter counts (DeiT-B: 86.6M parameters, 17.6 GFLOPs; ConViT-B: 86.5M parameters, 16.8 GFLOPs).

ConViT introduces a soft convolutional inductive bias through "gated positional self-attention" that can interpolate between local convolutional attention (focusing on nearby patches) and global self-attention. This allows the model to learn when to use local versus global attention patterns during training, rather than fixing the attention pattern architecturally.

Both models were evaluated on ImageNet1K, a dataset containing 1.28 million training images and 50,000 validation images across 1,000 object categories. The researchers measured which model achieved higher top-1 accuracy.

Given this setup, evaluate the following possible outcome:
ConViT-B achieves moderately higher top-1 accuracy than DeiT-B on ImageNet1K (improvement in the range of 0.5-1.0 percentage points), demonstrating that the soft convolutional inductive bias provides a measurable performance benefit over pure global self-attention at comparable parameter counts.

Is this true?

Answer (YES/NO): YES